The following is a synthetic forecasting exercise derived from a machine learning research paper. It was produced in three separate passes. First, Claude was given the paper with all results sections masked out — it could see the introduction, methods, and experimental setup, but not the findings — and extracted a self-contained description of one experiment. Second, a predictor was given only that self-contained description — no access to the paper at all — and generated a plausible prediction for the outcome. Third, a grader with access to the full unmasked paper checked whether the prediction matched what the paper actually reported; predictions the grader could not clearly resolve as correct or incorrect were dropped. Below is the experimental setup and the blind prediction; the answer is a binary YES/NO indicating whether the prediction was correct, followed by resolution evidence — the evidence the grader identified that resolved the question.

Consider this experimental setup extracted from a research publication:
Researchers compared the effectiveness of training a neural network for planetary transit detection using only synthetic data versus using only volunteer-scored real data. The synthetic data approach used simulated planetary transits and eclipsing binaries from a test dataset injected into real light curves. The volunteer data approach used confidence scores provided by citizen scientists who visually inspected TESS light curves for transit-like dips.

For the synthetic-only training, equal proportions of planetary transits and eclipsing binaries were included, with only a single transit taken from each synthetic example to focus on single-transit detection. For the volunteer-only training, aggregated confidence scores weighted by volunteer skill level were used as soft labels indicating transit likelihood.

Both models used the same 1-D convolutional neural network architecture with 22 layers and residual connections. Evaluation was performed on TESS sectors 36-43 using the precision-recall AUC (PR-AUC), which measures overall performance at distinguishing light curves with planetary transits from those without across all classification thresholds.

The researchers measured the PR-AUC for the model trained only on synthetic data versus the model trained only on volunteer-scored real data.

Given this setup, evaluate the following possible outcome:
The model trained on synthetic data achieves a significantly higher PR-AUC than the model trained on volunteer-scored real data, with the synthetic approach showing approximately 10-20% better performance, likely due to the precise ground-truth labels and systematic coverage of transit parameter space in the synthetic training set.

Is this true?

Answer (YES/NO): NO